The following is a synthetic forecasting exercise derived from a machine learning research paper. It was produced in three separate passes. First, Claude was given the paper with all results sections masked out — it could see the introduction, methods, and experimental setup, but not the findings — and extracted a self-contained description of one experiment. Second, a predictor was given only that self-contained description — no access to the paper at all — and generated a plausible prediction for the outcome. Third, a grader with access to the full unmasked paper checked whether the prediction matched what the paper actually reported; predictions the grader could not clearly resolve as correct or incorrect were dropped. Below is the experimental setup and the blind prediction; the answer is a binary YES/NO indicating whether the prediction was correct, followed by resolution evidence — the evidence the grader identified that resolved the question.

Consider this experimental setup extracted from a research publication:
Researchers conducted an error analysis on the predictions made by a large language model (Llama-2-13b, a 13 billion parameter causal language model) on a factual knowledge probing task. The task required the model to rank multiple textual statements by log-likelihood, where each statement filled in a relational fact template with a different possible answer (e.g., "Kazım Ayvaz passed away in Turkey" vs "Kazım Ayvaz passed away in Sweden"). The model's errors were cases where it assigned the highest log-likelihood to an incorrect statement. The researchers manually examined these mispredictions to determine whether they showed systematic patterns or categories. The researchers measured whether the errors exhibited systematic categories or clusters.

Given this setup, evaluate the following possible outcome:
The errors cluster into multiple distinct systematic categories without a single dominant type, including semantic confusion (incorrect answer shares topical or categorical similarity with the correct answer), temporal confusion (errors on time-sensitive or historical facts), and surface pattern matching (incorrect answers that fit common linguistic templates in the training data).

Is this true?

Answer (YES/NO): NO